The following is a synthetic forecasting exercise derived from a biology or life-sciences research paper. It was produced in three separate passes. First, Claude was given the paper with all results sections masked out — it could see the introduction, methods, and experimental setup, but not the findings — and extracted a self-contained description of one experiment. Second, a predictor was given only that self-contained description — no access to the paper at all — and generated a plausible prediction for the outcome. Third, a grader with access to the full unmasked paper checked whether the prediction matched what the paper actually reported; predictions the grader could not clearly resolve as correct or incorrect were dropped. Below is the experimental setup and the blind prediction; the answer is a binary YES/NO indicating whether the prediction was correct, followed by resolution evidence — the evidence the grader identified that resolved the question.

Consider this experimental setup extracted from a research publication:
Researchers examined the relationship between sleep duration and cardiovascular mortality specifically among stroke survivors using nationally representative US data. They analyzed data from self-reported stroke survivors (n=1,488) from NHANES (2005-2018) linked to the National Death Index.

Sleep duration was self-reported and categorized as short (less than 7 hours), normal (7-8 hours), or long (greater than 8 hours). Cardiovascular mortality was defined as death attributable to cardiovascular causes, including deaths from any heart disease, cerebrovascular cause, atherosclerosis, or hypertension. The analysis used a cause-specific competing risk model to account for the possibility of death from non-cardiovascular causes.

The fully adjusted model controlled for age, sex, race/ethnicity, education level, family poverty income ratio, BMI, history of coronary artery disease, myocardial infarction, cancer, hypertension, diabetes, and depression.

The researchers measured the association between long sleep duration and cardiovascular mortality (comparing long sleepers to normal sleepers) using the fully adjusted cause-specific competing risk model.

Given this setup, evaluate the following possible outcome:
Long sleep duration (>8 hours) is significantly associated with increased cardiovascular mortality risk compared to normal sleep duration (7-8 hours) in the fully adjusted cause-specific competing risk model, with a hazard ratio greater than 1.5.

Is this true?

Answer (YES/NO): NO